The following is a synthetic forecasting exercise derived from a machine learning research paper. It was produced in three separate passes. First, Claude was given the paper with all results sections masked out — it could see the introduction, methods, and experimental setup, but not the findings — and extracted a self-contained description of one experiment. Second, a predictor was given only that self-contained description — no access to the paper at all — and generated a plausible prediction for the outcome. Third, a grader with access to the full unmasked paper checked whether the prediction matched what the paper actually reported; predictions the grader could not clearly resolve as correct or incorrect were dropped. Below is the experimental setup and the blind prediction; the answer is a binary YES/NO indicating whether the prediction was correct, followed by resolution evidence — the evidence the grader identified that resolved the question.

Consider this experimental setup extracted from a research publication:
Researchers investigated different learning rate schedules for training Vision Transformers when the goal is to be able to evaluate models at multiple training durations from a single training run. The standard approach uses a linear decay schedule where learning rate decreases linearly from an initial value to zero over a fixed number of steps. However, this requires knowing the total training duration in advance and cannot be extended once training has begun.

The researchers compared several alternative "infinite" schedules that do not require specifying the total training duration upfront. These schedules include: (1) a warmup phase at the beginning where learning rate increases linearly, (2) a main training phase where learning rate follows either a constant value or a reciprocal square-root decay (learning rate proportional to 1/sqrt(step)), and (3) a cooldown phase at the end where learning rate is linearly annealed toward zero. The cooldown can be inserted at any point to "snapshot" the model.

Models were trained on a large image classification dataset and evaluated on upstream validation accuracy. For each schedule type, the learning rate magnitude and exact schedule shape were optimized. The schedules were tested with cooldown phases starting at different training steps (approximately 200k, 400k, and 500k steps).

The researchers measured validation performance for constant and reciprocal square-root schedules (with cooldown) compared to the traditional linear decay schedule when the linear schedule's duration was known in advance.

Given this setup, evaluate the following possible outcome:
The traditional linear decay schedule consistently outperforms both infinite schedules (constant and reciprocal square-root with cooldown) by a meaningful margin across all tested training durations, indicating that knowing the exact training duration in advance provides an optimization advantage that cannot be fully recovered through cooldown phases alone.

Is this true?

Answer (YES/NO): NO